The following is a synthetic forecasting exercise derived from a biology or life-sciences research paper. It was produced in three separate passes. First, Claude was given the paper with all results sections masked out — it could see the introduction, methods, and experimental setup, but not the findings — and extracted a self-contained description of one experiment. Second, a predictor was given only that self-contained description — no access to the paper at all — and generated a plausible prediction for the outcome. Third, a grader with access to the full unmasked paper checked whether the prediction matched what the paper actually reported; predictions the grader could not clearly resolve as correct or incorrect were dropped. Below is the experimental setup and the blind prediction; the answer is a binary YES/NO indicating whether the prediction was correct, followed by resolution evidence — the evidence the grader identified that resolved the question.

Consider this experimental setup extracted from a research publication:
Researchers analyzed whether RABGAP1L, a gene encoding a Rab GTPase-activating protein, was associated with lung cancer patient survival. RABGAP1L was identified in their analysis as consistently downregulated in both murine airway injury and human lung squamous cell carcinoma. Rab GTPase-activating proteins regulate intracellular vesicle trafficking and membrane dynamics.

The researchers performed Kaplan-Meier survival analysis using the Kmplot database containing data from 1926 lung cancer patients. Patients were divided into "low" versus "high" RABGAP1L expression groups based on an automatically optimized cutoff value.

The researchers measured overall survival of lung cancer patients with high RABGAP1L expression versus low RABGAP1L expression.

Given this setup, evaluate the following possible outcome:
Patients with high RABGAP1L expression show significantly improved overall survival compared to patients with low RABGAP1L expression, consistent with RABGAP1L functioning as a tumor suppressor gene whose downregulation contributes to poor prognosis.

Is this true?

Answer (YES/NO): NO